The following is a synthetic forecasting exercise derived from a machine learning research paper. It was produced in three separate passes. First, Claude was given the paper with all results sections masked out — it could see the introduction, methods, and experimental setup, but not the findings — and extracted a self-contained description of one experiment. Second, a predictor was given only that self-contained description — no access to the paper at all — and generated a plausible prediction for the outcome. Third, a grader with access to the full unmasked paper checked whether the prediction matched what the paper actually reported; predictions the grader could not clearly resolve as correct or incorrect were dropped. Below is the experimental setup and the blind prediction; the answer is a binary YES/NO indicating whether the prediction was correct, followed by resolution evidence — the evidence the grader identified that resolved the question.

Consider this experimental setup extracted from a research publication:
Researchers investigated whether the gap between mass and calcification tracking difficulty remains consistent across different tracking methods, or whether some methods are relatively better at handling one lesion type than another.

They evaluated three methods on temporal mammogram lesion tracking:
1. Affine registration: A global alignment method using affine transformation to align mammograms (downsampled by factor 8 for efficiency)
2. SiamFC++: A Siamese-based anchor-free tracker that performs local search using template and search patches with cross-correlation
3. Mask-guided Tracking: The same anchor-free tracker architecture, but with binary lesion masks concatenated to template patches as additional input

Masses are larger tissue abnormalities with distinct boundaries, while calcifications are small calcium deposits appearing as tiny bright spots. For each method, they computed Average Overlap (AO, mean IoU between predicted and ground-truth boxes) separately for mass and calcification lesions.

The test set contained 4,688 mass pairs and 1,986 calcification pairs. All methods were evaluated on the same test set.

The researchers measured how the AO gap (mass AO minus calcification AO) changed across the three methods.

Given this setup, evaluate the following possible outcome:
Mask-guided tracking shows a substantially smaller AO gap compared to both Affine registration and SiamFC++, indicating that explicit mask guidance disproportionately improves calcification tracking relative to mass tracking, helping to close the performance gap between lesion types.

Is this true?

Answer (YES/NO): NO